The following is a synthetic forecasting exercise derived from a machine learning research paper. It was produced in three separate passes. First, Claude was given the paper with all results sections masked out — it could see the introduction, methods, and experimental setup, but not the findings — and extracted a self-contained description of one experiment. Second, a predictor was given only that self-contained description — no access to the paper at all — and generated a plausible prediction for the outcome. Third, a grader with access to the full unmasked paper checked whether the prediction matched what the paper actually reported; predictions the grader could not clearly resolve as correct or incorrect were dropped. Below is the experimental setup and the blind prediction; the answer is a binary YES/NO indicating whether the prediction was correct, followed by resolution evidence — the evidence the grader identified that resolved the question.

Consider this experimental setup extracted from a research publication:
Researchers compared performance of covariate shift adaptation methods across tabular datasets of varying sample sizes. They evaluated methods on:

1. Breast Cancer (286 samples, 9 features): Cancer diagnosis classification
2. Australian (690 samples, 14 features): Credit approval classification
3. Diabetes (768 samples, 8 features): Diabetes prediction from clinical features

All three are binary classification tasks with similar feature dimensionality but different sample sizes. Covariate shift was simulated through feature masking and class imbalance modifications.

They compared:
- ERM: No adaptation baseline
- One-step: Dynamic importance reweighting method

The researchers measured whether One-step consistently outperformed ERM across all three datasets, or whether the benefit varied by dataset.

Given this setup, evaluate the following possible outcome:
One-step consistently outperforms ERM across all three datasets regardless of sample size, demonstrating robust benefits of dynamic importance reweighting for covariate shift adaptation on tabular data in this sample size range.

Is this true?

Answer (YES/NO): NO